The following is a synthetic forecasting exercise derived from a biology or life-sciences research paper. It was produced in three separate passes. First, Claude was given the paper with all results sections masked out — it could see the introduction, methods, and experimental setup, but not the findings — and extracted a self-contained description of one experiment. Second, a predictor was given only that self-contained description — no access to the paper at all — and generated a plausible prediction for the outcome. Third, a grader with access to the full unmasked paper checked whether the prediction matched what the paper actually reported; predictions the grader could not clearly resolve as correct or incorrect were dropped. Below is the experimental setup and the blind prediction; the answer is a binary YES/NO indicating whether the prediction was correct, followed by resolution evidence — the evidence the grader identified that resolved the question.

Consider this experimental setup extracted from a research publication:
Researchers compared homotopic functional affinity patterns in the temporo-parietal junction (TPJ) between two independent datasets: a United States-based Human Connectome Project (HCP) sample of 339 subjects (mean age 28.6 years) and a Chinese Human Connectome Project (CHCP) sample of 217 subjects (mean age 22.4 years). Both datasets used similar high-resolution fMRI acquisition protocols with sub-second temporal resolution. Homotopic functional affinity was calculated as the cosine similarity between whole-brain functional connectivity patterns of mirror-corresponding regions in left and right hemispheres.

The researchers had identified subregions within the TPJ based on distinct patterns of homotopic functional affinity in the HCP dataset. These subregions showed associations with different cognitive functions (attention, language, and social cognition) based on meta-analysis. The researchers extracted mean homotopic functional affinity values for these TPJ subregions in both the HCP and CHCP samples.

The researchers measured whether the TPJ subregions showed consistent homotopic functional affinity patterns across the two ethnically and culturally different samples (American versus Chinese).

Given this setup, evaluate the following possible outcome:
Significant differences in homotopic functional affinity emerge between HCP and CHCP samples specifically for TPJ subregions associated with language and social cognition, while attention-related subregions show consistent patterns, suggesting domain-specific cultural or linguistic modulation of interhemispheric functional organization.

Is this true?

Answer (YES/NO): NO